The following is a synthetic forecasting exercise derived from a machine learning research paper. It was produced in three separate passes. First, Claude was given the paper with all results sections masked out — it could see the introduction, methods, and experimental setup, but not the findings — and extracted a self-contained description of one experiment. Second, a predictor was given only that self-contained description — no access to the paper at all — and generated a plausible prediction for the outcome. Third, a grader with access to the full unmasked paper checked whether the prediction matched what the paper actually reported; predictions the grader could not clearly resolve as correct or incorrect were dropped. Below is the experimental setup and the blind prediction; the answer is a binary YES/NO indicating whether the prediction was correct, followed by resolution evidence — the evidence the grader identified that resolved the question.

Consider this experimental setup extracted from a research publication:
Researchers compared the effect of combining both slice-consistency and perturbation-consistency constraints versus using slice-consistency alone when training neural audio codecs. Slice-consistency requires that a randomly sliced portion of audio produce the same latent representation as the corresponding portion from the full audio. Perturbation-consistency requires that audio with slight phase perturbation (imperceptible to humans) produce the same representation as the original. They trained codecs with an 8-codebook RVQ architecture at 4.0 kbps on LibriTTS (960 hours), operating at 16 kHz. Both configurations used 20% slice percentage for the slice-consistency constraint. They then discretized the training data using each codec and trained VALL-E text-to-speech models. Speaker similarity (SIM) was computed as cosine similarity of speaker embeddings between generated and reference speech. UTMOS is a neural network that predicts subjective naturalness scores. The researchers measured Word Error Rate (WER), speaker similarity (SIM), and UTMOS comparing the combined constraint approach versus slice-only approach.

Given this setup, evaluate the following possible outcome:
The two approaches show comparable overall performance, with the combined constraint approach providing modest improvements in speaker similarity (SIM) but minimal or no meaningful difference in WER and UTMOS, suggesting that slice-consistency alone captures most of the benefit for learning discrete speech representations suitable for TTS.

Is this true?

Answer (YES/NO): NO